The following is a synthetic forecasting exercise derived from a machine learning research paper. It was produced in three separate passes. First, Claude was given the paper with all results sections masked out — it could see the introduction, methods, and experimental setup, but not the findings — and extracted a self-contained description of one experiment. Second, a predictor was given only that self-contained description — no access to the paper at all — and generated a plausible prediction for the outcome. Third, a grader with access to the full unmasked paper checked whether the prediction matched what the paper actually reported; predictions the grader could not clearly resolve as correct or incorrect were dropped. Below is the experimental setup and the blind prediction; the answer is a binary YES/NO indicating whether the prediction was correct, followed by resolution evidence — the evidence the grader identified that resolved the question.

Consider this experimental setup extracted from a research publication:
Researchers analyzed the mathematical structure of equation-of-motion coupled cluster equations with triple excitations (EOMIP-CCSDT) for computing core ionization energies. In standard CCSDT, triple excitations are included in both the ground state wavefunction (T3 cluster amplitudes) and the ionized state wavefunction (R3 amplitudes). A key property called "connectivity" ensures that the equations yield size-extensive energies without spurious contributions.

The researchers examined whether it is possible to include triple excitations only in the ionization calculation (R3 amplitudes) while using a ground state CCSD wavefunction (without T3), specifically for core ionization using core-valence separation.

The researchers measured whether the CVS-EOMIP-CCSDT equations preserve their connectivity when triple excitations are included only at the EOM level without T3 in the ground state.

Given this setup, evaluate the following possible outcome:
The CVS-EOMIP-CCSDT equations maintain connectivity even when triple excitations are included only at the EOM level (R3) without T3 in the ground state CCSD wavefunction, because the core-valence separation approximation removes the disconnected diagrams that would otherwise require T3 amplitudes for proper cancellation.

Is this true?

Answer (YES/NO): NO